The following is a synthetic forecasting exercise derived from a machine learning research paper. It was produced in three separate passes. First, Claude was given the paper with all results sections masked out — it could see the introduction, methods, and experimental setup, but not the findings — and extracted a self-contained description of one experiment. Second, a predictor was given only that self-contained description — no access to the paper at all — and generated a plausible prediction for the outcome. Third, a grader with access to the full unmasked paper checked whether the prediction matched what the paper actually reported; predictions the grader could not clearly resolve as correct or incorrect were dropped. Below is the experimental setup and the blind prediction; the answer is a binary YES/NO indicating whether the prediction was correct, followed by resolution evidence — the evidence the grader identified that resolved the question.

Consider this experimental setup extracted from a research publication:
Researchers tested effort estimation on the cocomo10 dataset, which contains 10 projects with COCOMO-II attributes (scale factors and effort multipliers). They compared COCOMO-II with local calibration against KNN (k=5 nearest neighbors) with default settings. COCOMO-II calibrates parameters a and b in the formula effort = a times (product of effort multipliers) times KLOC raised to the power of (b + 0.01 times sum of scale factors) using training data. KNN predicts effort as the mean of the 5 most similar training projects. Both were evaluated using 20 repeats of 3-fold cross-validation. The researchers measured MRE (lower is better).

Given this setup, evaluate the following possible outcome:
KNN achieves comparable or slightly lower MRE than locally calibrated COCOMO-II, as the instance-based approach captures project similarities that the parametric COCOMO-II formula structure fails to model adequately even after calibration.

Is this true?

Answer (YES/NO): NO